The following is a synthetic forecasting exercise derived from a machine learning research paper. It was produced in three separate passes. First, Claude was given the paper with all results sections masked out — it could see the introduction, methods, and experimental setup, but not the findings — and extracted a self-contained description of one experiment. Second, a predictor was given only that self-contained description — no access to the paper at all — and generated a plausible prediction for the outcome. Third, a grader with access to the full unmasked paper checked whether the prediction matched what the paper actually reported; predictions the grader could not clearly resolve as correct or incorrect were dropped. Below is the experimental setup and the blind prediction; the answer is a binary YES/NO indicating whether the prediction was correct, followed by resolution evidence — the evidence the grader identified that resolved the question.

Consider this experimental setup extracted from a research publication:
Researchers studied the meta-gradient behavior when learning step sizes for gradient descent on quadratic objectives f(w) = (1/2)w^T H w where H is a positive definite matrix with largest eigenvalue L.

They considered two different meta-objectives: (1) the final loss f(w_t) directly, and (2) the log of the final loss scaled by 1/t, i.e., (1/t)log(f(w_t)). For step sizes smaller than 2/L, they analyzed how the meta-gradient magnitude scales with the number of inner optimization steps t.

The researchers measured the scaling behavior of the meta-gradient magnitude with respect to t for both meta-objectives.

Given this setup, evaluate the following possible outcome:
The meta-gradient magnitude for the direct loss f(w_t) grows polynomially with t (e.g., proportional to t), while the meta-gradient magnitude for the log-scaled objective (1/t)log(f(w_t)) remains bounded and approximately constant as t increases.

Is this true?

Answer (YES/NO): NO